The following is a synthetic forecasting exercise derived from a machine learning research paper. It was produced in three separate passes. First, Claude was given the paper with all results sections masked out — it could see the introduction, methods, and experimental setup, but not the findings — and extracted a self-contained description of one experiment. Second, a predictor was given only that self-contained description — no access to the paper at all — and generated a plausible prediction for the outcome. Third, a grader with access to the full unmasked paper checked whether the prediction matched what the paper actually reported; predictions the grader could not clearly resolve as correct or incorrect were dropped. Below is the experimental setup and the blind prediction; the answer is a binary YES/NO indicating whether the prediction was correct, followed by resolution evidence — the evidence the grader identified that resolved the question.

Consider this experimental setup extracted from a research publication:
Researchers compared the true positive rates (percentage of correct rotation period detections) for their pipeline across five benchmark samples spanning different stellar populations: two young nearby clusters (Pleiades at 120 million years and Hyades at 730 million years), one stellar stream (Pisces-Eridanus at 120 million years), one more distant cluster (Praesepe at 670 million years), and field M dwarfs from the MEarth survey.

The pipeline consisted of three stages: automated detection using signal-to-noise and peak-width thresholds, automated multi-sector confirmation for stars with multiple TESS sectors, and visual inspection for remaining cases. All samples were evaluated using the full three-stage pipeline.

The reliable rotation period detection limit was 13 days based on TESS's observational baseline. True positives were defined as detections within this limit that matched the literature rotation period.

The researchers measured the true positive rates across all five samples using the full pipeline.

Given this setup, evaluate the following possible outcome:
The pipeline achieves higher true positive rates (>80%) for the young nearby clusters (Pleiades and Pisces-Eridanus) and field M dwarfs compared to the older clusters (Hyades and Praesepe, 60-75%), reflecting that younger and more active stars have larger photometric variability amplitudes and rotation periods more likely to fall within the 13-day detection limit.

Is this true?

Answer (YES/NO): NO